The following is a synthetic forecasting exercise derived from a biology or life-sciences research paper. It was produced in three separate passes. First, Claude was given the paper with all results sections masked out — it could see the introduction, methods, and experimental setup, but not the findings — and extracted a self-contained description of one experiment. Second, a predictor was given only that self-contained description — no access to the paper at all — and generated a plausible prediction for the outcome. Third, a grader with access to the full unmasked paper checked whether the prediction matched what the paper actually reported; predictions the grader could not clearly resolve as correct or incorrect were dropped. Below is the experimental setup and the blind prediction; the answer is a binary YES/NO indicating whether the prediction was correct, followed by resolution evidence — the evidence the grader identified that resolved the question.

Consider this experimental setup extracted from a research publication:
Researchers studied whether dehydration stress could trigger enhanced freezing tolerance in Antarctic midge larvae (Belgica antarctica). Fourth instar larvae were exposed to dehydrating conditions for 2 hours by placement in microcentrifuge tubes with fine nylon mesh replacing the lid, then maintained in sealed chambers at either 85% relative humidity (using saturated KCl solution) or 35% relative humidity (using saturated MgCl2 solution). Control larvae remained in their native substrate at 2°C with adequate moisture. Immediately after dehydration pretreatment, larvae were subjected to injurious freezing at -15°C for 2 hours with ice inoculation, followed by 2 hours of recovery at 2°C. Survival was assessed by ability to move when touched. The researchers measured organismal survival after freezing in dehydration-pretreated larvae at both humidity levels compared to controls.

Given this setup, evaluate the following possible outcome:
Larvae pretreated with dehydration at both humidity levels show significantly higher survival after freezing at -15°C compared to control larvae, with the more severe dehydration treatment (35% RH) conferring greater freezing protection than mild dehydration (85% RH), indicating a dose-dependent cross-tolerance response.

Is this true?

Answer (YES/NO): NO